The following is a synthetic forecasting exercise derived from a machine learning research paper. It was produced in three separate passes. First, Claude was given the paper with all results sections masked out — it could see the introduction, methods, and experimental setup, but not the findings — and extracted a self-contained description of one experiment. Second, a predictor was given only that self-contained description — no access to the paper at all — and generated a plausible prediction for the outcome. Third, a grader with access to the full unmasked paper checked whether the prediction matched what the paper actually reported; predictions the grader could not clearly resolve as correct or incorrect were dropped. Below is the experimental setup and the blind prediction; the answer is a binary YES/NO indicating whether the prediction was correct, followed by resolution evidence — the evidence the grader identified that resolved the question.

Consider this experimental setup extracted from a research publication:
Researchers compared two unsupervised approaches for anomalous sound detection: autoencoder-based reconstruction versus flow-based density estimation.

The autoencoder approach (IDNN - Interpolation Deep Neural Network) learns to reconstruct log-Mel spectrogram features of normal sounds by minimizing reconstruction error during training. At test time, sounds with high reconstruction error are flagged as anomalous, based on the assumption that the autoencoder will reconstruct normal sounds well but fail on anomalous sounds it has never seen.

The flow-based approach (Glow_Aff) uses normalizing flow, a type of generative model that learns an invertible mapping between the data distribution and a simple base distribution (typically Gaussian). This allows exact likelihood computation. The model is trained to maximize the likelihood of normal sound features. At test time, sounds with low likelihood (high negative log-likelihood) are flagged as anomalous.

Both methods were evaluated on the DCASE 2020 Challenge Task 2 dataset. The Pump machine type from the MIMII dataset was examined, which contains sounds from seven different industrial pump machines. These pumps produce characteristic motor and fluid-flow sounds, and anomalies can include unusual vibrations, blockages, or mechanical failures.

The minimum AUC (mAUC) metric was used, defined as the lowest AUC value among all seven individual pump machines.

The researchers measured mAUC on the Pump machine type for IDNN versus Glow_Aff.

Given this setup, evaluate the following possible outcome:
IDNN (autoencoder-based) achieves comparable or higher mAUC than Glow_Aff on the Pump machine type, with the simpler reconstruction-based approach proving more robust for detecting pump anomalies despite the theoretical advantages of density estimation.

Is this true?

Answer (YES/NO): NO